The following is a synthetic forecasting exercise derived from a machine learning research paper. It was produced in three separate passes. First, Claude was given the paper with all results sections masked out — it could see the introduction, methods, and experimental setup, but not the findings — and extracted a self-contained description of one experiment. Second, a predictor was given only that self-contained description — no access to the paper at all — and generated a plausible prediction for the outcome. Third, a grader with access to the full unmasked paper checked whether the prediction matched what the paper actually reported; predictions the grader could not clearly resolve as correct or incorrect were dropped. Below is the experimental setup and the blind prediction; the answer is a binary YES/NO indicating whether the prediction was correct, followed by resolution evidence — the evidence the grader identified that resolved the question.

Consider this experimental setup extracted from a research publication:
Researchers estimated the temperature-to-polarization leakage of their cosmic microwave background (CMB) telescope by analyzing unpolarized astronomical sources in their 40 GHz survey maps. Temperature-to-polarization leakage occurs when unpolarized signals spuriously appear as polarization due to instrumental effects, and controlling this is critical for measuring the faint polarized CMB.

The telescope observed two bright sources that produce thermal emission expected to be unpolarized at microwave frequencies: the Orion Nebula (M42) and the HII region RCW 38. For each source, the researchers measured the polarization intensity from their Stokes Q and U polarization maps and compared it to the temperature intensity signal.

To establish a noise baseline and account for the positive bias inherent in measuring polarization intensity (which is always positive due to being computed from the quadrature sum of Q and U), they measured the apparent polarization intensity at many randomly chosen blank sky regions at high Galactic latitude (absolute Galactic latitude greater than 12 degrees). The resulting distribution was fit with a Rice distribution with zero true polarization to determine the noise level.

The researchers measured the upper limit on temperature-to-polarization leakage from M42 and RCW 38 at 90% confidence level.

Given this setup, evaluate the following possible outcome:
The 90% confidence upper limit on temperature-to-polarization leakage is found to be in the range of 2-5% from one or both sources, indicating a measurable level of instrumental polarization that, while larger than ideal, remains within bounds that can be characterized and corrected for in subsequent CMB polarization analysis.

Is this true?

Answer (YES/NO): NO